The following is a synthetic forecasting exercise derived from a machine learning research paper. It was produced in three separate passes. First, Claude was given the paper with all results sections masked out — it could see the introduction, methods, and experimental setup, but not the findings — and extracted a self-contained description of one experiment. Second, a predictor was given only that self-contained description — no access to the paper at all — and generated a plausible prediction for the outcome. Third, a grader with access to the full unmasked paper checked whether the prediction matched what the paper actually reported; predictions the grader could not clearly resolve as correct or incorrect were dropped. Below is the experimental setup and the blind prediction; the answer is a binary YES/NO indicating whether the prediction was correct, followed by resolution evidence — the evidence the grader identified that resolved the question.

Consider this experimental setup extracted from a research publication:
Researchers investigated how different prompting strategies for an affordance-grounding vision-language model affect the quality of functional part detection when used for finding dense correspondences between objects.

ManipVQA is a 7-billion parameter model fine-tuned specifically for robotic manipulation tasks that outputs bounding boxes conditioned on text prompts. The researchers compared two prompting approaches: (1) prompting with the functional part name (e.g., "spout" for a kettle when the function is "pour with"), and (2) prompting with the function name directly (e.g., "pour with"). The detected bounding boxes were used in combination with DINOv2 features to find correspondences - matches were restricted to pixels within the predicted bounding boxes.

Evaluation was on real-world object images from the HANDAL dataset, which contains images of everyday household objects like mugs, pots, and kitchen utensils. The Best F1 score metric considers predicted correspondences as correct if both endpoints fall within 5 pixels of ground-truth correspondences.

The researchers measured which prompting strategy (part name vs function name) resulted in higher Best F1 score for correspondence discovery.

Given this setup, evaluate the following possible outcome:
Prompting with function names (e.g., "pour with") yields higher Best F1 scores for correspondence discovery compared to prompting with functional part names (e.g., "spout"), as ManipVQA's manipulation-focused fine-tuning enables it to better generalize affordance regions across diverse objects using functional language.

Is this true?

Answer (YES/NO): NO